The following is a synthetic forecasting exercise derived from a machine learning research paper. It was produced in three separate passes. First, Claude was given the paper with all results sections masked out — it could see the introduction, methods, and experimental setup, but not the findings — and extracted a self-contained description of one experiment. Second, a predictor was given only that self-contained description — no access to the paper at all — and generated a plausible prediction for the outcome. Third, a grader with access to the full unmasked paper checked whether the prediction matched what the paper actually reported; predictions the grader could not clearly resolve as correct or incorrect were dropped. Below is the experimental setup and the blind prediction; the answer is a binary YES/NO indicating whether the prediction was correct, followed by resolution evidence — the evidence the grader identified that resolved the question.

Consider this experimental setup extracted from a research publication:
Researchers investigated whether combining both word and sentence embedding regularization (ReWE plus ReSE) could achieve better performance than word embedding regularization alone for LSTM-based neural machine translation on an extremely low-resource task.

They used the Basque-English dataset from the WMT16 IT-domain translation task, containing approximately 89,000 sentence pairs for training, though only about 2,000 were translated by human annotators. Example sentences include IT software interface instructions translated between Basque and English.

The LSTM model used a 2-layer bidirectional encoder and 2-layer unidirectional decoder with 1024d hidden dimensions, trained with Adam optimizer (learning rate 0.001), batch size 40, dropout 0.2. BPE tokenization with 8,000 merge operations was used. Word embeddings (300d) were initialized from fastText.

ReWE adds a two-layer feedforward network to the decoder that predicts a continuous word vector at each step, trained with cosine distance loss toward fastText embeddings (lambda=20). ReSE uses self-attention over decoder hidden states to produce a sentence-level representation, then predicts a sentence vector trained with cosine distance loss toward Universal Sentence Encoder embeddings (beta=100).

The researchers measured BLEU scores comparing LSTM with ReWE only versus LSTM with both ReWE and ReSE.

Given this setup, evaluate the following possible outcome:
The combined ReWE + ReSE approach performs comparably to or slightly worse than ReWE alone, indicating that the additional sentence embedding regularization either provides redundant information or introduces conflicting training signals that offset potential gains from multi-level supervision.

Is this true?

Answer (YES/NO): NO